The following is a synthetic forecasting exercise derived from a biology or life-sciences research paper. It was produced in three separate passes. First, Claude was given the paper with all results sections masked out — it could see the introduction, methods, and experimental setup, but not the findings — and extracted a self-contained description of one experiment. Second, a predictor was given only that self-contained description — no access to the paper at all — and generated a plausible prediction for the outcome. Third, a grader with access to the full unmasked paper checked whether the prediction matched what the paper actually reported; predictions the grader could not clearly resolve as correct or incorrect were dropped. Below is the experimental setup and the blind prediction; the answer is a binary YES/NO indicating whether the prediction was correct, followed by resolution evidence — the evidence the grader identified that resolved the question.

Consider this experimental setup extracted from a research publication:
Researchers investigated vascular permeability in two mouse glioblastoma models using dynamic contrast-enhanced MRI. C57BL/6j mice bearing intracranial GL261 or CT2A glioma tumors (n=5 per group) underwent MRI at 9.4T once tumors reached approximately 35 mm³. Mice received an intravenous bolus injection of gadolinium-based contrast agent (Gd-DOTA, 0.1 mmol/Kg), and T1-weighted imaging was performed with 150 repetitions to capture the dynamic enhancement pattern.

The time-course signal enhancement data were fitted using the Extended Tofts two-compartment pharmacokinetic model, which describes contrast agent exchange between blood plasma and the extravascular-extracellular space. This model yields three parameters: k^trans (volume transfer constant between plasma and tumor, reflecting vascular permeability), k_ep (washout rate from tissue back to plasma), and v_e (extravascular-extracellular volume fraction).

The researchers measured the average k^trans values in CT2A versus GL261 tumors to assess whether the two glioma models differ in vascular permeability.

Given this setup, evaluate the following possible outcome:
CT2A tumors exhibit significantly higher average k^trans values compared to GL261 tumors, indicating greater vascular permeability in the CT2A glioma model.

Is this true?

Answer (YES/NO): NO